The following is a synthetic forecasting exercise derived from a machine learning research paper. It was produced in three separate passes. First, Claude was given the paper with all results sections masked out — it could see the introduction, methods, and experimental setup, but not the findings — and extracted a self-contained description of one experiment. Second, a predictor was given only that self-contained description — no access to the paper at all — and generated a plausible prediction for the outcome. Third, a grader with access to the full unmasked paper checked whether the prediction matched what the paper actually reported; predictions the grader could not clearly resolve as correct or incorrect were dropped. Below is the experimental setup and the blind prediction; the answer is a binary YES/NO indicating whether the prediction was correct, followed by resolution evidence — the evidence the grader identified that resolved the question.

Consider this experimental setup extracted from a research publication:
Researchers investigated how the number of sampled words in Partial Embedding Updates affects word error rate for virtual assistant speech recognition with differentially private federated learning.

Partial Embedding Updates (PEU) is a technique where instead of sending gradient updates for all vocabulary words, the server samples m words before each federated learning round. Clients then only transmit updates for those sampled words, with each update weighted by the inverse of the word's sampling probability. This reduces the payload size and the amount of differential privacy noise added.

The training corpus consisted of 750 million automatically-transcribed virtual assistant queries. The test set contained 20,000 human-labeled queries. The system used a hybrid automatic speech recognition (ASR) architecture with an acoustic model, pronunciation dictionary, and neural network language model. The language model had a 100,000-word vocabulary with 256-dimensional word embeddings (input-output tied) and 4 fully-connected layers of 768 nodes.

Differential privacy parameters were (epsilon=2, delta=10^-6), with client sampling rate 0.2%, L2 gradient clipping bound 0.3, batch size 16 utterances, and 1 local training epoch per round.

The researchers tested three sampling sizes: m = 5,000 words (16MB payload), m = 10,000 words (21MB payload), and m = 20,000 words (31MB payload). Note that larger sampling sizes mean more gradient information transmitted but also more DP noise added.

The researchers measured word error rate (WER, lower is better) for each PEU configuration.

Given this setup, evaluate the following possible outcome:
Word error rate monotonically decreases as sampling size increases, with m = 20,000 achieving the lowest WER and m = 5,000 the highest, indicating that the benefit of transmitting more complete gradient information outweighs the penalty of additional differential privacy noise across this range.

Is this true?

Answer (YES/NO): NO